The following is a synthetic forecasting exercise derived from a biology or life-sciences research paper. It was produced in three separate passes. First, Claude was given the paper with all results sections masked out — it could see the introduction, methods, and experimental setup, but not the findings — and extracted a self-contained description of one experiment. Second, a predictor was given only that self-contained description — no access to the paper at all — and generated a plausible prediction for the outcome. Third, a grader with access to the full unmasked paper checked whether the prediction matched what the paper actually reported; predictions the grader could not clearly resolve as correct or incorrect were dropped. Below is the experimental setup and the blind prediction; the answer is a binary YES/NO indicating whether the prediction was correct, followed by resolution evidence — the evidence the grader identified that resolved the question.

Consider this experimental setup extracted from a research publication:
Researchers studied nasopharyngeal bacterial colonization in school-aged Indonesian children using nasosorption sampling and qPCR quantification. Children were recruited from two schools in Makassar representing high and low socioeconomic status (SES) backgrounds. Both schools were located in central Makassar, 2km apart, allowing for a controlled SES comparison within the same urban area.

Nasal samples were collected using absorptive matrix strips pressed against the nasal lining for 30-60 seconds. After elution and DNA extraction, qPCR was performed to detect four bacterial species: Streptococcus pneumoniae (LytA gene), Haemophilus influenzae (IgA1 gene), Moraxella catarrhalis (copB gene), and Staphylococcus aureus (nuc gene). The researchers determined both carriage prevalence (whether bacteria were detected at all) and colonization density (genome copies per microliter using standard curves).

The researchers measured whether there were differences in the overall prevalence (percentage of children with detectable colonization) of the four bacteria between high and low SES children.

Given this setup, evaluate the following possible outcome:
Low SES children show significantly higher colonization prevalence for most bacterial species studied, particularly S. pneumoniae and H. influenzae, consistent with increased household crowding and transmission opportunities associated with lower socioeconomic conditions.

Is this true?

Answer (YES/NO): NO